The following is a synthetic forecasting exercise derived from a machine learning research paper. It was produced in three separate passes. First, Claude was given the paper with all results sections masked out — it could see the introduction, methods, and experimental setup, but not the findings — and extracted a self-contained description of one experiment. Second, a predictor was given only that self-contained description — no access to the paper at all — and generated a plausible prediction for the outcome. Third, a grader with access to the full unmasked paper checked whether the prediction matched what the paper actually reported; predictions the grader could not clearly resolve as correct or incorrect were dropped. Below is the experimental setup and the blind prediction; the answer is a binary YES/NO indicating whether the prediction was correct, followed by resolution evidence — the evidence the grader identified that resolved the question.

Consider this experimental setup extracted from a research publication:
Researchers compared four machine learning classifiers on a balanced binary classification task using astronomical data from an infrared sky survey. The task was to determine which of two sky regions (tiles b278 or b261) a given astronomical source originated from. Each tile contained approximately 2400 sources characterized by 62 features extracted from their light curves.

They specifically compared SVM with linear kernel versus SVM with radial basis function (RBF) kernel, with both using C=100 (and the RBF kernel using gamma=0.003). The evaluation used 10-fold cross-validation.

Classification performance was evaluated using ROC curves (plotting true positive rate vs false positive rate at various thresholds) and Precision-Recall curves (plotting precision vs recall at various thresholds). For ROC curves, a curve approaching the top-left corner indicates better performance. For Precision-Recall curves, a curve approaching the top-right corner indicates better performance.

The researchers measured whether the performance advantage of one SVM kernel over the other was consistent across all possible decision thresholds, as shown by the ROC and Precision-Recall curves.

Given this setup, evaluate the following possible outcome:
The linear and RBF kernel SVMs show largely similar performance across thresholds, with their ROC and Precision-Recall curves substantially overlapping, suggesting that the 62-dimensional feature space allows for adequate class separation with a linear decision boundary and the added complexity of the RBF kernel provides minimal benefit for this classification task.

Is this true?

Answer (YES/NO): NO